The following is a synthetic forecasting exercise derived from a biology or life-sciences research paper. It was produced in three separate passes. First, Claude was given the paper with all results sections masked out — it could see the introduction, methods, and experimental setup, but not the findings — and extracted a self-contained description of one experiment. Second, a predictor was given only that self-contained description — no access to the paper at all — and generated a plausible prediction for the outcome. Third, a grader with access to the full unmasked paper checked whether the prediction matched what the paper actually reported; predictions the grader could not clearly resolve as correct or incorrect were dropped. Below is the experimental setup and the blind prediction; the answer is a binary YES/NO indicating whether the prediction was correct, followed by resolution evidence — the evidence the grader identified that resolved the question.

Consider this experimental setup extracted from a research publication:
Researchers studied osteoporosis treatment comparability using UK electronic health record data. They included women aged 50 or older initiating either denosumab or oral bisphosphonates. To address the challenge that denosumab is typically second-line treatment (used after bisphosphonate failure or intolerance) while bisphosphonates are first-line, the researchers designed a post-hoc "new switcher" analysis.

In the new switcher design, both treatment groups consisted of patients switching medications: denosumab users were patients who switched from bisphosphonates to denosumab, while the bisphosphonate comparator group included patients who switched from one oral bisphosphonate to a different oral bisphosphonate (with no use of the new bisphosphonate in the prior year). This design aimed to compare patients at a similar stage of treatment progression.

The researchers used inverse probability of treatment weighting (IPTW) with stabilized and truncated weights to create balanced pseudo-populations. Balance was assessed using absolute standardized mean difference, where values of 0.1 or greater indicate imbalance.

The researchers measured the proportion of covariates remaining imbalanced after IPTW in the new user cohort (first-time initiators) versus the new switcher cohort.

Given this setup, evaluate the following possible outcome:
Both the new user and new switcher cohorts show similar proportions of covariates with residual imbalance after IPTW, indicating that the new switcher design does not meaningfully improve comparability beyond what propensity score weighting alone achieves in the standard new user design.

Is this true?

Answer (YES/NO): NO